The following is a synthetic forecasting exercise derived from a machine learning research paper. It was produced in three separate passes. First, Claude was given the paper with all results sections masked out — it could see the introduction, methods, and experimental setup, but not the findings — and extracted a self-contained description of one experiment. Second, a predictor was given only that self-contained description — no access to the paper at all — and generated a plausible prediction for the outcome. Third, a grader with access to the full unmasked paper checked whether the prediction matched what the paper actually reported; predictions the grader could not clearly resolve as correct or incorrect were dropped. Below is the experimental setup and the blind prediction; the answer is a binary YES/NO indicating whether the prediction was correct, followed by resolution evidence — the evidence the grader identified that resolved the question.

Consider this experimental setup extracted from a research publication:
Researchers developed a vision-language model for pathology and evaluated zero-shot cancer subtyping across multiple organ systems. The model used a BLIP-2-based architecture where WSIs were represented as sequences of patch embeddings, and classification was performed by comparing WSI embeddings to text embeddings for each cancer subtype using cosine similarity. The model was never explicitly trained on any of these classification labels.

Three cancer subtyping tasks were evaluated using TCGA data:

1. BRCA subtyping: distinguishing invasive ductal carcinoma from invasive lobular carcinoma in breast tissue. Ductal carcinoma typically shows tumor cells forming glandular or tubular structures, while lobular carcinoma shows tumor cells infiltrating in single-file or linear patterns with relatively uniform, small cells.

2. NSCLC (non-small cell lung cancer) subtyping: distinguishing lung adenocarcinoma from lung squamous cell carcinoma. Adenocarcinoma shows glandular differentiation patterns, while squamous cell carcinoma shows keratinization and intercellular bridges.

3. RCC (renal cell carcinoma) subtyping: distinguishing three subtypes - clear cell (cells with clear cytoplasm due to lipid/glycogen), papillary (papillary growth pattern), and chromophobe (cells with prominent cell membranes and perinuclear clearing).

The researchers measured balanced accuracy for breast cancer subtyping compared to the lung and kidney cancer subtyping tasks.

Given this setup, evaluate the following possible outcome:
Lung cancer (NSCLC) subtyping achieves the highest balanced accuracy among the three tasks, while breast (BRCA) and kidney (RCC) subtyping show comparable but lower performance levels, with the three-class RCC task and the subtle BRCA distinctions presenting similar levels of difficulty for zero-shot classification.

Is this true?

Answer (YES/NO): NO